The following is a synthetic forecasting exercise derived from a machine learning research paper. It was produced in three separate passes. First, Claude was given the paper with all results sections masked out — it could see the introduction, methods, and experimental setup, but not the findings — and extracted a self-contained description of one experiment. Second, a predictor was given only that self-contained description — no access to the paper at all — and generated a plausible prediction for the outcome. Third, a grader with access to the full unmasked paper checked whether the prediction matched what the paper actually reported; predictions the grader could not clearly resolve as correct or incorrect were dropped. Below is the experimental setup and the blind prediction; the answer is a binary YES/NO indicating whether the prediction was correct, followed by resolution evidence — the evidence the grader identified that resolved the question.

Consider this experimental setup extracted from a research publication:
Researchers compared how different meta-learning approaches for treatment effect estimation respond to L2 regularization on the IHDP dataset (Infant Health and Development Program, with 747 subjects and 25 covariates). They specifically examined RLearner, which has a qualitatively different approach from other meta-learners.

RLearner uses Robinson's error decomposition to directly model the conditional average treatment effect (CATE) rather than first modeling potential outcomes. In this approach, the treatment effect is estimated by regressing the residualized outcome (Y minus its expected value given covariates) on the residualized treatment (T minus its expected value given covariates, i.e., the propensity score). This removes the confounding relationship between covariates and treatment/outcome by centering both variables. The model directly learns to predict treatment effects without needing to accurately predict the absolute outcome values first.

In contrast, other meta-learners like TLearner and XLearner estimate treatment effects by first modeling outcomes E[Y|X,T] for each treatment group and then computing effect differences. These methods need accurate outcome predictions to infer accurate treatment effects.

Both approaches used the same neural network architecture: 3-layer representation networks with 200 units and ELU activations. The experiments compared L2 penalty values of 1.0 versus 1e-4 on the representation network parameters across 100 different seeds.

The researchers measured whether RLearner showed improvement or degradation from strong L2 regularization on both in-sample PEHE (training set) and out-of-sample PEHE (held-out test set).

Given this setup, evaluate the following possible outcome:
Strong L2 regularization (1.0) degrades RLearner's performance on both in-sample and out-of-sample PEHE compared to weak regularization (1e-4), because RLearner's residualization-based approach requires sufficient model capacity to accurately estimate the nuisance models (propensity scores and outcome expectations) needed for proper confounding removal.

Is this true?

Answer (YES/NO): YES